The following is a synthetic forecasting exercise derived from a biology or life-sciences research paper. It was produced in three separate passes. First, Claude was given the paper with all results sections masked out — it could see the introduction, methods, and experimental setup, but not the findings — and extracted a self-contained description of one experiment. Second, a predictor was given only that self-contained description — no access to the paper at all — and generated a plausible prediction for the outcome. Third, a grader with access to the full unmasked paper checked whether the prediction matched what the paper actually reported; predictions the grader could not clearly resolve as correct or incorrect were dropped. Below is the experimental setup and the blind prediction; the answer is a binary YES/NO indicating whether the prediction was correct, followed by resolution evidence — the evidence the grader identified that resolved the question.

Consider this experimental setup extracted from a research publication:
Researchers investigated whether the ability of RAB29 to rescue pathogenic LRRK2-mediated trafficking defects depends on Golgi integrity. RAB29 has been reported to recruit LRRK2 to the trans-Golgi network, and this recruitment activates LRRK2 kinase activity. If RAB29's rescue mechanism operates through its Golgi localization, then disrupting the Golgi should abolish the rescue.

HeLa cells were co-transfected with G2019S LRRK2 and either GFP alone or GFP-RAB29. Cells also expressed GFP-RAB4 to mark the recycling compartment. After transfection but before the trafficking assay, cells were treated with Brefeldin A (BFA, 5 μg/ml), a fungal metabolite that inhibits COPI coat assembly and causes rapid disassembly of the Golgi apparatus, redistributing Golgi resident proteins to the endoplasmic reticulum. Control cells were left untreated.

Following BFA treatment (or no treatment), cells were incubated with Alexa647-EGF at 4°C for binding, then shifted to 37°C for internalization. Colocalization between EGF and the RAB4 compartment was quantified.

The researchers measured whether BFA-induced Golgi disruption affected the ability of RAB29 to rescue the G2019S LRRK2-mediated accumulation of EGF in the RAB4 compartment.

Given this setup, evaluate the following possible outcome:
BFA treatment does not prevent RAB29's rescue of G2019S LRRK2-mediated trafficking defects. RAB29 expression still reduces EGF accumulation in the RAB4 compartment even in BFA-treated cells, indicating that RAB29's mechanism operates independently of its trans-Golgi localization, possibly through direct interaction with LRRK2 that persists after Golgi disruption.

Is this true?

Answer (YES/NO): YES